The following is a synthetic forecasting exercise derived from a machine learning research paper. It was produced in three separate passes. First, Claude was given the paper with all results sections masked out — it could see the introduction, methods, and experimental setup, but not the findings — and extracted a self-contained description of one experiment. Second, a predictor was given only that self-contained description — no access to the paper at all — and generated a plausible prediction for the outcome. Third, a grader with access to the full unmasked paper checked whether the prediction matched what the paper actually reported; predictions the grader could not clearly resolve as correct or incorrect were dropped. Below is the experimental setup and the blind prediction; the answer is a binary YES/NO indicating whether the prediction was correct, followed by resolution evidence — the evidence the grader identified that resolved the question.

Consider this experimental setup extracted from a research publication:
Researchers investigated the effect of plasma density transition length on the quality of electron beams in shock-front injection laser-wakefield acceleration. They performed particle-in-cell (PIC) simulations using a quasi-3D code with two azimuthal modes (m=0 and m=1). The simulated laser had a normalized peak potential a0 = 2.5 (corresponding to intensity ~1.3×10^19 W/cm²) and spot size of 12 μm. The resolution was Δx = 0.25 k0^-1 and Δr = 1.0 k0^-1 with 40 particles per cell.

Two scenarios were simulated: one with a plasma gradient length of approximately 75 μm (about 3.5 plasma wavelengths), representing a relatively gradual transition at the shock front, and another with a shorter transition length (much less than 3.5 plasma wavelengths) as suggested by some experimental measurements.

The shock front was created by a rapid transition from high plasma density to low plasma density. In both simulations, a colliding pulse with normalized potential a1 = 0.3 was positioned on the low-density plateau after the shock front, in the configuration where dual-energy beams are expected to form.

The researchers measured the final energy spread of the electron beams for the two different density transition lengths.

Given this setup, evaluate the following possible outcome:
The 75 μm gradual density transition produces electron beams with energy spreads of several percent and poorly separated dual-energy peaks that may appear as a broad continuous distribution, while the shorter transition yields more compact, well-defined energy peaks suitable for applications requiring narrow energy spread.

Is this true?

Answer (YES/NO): NO